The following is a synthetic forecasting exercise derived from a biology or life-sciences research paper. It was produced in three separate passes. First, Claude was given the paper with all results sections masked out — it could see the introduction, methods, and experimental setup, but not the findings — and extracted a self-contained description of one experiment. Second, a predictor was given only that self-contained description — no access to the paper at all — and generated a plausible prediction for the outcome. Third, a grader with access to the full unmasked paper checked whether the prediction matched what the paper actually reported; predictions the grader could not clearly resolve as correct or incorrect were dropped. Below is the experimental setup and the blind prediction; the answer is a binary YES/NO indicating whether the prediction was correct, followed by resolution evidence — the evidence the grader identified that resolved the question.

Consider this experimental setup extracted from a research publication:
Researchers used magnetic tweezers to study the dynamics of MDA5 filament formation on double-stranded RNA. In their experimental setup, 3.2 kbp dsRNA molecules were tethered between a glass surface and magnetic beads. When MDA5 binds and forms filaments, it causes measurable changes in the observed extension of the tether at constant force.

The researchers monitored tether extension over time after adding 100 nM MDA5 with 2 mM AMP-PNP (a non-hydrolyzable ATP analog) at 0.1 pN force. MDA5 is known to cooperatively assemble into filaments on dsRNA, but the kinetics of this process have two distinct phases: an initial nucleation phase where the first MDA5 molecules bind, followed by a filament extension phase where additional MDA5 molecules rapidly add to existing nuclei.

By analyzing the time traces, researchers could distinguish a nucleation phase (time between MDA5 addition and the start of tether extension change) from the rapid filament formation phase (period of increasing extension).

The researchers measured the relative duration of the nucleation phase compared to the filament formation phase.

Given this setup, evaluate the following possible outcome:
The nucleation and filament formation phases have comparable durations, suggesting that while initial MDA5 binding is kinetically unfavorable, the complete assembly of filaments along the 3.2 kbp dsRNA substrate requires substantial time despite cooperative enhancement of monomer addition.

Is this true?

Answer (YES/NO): NO